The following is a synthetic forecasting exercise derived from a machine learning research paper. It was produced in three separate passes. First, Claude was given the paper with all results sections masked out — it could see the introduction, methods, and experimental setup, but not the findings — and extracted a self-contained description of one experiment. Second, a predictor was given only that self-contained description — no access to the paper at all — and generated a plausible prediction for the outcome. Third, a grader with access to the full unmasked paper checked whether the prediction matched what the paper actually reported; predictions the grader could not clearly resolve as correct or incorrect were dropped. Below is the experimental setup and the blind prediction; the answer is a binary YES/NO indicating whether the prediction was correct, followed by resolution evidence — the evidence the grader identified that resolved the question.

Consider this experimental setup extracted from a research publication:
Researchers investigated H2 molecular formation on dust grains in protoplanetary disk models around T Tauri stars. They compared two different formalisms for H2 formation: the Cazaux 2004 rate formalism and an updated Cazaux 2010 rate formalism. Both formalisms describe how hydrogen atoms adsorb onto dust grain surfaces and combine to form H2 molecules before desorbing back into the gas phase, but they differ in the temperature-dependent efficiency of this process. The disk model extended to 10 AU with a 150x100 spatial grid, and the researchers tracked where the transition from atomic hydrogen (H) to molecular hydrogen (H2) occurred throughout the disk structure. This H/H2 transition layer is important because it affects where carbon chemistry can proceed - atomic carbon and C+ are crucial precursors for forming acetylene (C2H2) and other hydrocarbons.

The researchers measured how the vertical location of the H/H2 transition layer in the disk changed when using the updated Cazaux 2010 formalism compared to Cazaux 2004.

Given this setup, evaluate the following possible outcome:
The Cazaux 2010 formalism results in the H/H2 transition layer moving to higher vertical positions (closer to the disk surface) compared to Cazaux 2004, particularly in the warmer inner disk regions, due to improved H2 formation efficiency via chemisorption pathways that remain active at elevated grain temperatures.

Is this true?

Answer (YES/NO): YES